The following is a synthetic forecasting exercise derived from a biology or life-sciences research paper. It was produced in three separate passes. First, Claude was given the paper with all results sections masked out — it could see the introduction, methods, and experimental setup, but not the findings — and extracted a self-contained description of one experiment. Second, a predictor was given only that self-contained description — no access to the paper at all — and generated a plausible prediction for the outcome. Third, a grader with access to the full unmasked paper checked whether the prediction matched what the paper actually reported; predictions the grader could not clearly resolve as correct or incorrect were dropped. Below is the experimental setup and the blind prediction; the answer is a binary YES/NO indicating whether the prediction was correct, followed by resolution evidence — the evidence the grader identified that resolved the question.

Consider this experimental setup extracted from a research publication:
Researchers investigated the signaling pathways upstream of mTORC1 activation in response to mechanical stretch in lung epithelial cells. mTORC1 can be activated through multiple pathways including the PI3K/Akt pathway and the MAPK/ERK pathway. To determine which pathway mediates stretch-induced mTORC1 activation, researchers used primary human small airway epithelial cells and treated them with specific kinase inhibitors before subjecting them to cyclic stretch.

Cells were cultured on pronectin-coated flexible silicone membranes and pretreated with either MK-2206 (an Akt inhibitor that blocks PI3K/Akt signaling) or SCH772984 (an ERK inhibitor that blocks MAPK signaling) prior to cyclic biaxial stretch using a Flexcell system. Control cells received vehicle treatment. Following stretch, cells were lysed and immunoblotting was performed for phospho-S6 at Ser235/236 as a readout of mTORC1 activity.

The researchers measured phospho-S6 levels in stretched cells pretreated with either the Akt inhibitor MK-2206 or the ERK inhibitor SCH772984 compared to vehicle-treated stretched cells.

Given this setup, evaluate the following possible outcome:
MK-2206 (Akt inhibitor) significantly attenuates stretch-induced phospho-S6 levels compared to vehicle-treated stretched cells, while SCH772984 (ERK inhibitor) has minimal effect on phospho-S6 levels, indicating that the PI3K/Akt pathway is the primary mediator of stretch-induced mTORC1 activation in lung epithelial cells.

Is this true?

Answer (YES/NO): NO